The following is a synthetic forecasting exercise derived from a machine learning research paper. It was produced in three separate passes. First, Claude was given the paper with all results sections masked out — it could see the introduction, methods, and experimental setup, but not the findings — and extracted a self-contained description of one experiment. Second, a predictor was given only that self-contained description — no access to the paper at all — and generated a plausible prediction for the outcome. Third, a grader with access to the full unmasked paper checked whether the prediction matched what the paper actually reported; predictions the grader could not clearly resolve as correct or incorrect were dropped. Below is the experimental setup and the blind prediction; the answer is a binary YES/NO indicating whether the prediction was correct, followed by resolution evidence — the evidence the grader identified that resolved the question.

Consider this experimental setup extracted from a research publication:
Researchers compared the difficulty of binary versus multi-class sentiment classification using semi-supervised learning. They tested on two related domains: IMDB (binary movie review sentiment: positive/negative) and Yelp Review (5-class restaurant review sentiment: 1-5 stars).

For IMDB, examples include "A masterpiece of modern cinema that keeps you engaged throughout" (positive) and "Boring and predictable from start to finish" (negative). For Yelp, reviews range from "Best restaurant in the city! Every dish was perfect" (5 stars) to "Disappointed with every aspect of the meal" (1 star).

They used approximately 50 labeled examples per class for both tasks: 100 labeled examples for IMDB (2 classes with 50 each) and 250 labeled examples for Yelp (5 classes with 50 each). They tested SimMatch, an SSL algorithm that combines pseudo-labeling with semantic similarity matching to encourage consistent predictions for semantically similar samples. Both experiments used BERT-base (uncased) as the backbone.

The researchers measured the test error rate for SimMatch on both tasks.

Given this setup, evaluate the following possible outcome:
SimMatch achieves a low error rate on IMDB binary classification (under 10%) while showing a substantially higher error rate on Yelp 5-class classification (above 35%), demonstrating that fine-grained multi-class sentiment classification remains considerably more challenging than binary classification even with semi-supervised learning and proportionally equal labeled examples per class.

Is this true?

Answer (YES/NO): YES